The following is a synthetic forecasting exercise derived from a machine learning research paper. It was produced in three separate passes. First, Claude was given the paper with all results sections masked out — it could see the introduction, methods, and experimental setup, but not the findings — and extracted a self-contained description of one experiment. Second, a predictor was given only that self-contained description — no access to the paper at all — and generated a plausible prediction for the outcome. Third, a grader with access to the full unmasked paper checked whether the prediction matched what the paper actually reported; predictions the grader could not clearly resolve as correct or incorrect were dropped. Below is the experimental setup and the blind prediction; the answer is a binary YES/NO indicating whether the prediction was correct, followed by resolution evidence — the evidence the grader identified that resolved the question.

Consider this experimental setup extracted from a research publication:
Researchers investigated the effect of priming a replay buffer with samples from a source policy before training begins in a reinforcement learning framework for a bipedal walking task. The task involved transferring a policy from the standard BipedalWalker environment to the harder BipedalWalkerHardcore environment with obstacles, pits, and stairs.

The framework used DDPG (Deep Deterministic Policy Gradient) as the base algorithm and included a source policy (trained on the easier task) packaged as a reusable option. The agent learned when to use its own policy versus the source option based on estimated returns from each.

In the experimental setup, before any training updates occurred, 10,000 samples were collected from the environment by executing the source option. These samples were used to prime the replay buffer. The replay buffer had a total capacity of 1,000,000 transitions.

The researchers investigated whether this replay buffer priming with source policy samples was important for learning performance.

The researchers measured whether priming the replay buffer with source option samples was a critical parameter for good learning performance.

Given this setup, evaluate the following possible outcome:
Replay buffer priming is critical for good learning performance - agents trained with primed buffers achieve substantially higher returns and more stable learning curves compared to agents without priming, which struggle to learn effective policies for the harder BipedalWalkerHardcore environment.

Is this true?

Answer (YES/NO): NO